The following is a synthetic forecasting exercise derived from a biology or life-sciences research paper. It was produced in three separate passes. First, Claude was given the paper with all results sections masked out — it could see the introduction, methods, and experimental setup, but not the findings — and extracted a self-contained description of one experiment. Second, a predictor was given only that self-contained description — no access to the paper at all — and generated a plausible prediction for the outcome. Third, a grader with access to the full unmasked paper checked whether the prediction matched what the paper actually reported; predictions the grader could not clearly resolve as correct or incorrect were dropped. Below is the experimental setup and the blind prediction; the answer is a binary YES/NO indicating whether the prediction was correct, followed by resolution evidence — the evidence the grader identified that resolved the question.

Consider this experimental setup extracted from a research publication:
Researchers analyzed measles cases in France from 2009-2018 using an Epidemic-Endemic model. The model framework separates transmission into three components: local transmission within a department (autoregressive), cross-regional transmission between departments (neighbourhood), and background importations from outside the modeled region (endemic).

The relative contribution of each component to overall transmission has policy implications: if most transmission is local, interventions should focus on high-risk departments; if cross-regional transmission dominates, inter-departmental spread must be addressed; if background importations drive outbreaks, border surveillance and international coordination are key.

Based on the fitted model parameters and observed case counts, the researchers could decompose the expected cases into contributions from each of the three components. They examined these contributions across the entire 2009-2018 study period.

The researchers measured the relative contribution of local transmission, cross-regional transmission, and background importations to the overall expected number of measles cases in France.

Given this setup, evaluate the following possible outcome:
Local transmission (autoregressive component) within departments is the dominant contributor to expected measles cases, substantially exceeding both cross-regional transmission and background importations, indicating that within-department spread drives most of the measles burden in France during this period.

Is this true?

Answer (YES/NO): YES